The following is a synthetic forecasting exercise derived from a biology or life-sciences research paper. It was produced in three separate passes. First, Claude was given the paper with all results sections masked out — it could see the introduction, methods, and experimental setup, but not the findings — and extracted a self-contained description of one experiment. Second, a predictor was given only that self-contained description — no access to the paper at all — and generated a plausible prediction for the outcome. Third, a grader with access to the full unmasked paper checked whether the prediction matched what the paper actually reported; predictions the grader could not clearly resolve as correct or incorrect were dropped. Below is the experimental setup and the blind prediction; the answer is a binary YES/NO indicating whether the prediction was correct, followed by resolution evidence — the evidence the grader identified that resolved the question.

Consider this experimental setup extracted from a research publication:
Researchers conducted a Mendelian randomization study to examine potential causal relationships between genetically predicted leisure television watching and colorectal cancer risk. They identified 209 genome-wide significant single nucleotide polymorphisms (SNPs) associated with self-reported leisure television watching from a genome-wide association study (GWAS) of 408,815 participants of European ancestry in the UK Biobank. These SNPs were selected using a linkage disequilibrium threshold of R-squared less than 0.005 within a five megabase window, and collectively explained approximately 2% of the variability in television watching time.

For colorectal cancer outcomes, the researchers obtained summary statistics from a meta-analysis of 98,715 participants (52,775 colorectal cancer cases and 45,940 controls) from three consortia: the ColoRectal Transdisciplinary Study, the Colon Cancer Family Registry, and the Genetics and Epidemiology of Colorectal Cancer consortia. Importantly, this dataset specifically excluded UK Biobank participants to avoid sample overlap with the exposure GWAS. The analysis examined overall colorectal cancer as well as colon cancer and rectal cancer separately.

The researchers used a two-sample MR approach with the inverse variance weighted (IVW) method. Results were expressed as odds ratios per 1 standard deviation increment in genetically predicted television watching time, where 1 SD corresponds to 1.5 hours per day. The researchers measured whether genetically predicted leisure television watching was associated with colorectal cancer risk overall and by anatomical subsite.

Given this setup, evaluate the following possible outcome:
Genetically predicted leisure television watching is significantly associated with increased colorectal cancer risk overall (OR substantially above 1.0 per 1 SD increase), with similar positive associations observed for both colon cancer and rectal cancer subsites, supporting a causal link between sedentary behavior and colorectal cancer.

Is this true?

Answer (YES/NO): YES